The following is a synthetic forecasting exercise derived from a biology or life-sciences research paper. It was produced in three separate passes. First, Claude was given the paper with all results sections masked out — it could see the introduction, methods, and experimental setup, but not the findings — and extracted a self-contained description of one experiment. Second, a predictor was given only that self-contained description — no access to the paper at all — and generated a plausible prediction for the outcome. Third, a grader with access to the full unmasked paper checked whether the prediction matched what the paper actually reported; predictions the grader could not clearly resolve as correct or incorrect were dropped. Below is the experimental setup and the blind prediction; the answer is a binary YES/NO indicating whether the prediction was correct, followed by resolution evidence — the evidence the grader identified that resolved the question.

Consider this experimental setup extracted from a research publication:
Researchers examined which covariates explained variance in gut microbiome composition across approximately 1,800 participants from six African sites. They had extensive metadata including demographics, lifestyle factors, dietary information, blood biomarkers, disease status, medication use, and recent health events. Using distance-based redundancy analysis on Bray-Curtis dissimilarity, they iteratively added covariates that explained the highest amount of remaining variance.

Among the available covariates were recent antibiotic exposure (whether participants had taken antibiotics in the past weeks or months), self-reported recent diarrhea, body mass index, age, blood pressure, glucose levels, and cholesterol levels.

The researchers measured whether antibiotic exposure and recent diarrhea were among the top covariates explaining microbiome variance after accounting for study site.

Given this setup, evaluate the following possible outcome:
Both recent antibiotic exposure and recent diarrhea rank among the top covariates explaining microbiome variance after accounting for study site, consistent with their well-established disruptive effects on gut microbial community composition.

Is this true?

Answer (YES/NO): YES